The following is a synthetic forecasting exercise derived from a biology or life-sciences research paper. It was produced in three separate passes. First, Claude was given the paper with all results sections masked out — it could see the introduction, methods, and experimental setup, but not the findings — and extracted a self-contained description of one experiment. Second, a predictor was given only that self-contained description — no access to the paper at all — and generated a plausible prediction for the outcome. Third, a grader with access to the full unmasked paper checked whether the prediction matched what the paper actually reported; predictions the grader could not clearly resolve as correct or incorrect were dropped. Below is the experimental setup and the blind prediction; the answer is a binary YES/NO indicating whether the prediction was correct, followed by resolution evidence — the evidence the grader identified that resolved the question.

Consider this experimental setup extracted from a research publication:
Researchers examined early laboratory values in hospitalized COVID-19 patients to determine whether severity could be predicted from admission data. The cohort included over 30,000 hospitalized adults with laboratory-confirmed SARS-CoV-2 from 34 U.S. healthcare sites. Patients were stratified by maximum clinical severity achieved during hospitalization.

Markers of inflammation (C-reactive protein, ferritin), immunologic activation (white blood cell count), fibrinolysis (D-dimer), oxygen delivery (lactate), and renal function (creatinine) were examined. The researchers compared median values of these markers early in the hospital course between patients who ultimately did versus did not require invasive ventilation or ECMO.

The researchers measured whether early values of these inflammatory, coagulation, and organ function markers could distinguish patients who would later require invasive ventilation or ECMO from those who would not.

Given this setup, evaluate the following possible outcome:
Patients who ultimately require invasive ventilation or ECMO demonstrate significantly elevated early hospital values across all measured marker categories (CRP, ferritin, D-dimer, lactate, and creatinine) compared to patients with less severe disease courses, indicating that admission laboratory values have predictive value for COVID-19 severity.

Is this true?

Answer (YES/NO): YES